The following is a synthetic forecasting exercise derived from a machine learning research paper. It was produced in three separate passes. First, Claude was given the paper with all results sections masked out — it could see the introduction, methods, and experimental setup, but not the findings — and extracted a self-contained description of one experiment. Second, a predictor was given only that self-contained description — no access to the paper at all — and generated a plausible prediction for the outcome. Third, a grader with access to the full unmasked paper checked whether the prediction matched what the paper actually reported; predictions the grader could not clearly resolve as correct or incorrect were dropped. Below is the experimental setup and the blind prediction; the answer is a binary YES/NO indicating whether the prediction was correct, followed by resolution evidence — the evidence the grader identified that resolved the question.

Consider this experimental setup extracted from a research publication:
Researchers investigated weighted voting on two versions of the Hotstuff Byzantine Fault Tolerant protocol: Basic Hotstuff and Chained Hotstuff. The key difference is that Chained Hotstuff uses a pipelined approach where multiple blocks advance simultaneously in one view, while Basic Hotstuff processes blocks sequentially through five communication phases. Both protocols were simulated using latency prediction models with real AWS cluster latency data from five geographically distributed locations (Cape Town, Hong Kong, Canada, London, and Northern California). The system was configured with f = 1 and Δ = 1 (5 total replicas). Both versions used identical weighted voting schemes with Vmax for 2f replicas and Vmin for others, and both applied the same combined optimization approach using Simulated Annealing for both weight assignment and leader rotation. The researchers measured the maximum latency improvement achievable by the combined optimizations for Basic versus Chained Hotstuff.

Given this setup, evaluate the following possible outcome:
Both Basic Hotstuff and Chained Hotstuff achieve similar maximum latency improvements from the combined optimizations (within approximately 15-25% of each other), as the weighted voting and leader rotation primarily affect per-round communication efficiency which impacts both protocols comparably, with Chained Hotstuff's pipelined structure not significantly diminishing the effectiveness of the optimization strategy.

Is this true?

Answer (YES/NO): YES